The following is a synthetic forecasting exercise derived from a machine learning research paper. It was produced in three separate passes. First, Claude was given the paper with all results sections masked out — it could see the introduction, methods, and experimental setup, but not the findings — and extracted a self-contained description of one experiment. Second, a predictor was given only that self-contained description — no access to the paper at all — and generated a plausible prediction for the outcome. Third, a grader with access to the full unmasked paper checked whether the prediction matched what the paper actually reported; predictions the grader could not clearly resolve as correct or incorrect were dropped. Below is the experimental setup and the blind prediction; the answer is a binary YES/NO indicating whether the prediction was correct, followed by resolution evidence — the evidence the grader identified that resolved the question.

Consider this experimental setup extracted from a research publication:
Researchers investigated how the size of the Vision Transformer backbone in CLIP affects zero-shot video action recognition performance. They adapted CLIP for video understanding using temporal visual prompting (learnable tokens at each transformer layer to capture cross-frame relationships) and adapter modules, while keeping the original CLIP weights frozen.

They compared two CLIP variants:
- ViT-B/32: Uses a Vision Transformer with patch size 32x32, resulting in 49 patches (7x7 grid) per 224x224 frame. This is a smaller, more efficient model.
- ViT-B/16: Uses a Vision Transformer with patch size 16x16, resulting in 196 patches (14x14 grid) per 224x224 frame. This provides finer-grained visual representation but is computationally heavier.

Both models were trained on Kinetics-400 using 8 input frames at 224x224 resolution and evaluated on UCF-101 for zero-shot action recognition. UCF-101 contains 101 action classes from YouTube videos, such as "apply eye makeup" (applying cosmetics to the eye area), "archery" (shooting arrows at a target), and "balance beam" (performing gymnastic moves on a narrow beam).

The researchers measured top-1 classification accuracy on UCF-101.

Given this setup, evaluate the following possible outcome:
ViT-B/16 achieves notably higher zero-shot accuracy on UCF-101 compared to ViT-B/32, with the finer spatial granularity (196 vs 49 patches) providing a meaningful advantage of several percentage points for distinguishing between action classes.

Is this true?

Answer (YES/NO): NO